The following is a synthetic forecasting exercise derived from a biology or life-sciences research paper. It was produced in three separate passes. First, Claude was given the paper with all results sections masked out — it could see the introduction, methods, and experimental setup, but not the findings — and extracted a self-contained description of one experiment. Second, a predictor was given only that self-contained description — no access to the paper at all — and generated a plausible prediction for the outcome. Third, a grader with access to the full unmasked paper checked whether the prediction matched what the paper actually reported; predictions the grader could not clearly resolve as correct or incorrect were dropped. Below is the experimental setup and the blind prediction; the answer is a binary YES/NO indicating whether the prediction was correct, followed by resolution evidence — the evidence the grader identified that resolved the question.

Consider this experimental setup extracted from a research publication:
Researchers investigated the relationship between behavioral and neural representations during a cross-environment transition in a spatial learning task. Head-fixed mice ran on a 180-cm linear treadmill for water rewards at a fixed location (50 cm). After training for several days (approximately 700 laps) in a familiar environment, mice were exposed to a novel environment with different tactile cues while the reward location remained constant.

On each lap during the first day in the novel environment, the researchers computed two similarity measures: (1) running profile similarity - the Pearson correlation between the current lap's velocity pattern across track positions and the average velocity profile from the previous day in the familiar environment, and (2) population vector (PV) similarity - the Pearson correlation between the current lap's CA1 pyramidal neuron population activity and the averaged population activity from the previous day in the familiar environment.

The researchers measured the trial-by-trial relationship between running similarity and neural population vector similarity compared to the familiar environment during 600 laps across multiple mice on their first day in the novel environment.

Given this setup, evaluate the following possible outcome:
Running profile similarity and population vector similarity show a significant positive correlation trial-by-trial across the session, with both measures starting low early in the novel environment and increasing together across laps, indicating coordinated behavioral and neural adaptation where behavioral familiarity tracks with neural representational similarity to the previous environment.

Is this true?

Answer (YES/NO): YES